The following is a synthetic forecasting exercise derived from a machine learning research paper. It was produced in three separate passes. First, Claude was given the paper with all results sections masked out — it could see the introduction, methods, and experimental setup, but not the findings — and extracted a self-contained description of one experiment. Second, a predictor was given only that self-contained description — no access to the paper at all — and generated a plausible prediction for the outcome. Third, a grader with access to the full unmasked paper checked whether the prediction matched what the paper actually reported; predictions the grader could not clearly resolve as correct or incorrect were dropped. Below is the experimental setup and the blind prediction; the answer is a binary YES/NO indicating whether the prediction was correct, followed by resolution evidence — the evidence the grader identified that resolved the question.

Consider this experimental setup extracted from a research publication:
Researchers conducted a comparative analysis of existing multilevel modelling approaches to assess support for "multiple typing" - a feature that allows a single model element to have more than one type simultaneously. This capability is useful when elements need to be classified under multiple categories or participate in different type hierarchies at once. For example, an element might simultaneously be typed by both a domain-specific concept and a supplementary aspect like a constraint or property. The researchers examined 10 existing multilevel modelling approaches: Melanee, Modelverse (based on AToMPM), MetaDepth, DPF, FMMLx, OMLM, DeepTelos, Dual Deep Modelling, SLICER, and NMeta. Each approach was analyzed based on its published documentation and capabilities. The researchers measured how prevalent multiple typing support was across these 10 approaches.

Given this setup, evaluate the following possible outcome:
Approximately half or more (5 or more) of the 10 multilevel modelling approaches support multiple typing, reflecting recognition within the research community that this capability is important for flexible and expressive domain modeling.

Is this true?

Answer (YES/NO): NO